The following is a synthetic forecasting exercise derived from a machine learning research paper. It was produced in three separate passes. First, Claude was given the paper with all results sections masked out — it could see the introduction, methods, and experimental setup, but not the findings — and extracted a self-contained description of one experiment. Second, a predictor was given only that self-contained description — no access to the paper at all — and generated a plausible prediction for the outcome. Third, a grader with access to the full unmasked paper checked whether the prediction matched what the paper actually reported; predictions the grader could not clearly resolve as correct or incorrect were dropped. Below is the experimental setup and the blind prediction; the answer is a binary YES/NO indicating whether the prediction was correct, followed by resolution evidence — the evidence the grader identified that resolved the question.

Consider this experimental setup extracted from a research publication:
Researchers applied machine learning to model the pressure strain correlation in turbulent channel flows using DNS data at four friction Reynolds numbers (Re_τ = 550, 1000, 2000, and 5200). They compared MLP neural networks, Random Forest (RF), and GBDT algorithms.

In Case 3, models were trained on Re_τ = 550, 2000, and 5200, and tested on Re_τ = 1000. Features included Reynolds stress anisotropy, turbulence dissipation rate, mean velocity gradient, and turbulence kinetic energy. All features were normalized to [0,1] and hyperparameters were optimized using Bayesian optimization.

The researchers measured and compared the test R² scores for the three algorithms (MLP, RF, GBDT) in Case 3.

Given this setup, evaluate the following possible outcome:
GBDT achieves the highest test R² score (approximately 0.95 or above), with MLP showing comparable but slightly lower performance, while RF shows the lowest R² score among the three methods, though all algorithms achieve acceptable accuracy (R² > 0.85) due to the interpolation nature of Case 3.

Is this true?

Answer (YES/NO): NO